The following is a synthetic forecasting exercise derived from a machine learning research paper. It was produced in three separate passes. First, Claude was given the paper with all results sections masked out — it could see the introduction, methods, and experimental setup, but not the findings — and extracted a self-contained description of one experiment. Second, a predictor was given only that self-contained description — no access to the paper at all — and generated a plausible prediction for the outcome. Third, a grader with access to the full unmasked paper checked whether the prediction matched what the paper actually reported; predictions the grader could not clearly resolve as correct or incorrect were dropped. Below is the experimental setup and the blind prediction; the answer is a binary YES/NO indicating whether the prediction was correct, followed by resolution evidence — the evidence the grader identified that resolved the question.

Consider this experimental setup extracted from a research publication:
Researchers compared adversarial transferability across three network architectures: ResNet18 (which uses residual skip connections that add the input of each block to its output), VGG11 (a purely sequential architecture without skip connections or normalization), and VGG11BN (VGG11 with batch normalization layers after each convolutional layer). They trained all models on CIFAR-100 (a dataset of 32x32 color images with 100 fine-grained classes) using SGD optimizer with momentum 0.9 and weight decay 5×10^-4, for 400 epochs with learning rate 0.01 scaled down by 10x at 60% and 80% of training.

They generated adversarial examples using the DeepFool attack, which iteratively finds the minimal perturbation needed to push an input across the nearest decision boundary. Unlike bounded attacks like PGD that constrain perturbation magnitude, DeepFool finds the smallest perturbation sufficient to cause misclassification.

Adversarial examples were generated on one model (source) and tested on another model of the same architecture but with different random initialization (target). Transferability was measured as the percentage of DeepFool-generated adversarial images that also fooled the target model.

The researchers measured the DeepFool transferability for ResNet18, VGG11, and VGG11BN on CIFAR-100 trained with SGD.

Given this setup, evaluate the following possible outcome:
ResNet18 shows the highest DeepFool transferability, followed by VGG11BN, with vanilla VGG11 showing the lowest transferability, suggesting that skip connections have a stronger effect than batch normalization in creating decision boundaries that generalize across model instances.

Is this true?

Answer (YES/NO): NO